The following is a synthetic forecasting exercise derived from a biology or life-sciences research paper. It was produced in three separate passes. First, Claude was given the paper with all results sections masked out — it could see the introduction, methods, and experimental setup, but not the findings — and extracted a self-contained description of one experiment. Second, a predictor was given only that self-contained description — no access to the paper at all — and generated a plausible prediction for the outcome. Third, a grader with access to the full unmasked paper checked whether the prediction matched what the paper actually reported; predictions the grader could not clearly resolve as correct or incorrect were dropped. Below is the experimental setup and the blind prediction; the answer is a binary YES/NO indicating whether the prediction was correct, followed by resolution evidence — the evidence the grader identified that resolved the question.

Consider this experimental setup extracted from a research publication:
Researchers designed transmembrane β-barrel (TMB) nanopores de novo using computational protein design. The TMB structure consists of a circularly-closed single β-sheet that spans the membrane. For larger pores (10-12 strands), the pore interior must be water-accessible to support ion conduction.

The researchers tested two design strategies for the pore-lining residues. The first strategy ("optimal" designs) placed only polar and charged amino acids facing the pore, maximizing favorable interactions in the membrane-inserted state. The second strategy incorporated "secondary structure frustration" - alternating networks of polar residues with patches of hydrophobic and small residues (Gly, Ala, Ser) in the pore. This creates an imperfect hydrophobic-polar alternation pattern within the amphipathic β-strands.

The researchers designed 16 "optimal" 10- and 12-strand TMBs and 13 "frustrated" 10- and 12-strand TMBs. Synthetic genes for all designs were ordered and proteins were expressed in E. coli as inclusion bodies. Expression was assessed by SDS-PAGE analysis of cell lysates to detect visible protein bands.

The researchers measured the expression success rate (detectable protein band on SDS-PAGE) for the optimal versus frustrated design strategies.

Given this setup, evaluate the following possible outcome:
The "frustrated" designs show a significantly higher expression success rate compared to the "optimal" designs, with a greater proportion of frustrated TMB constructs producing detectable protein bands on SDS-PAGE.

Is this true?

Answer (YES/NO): YES